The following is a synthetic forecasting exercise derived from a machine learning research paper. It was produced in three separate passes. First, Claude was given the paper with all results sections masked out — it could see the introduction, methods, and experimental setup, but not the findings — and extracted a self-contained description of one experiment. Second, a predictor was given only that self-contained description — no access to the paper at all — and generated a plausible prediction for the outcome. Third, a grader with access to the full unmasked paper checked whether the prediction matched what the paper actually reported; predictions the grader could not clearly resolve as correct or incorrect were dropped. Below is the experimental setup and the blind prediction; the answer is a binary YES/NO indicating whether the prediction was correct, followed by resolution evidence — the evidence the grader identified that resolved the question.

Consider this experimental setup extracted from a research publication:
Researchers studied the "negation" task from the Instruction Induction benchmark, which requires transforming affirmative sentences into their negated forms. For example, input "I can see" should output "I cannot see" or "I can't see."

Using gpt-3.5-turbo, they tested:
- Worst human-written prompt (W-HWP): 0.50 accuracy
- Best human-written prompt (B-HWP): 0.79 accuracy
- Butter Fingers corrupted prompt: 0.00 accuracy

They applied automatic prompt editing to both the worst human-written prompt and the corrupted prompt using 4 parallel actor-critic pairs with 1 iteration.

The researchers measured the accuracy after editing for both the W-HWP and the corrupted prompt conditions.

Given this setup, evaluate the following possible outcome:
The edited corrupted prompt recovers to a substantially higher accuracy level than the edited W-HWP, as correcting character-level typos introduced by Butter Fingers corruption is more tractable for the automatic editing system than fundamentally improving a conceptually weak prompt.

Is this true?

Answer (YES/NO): NO